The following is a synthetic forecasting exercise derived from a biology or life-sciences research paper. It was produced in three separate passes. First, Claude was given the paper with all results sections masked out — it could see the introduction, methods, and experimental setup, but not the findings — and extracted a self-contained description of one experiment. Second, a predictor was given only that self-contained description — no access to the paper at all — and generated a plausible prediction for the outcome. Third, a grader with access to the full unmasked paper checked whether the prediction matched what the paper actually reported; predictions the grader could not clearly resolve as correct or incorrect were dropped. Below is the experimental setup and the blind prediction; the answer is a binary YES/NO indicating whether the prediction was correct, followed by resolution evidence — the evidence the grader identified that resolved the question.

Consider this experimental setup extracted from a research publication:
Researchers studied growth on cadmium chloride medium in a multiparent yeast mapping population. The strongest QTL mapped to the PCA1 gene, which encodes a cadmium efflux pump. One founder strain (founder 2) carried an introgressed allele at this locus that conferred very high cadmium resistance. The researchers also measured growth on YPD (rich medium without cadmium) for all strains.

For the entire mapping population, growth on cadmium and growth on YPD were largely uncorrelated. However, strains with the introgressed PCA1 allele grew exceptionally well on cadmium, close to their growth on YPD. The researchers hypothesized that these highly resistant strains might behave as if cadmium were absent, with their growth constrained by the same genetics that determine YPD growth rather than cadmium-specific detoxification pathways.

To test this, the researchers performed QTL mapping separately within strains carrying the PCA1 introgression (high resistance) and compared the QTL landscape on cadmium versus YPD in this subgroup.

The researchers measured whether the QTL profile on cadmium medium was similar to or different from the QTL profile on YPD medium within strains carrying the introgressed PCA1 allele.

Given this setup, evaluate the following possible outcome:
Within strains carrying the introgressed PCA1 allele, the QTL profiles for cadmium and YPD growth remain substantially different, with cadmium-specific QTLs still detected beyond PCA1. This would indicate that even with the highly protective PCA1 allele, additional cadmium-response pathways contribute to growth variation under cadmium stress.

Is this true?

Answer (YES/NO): NO